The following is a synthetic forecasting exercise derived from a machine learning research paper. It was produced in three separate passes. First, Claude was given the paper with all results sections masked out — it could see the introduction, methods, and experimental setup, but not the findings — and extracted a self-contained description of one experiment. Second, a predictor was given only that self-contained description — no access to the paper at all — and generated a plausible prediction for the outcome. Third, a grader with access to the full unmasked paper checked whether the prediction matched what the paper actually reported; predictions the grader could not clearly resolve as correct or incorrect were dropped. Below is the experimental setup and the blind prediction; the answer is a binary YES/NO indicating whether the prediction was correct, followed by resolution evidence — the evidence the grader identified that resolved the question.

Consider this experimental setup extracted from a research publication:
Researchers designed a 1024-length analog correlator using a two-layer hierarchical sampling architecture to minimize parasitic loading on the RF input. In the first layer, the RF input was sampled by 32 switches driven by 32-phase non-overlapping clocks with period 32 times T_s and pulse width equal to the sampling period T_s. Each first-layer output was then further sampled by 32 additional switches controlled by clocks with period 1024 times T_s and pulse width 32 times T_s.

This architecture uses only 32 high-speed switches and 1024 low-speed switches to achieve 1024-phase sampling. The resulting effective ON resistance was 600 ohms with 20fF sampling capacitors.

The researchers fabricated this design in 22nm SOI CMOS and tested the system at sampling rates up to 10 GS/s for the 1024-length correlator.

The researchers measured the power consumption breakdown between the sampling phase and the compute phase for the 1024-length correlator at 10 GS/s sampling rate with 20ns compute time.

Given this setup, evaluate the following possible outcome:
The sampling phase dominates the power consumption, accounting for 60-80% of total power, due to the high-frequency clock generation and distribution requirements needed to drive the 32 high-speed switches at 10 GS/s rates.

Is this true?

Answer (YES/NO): NO